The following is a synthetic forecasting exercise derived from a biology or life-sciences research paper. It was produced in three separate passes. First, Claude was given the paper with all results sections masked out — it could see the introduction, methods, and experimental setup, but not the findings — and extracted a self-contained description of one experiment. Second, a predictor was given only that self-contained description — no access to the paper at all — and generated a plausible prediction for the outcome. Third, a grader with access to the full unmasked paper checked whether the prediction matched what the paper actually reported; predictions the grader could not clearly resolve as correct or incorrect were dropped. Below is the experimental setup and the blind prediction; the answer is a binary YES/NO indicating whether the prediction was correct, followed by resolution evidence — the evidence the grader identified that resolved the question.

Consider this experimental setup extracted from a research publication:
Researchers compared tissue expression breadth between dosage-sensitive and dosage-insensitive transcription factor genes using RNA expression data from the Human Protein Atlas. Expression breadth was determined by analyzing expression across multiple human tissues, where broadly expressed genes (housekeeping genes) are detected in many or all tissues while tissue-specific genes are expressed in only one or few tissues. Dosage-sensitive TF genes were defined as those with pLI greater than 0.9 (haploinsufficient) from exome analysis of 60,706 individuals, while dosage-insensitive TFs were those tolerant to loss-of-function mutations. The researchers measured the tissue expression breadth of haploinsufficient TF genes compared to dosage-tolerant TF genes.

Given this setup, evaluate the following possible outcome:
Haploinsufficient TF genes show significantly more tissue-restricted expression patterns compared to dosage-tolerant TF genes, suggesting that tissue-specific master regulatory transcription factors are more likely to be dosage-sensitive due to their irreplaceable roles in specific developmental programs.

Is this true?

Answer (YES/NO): NO